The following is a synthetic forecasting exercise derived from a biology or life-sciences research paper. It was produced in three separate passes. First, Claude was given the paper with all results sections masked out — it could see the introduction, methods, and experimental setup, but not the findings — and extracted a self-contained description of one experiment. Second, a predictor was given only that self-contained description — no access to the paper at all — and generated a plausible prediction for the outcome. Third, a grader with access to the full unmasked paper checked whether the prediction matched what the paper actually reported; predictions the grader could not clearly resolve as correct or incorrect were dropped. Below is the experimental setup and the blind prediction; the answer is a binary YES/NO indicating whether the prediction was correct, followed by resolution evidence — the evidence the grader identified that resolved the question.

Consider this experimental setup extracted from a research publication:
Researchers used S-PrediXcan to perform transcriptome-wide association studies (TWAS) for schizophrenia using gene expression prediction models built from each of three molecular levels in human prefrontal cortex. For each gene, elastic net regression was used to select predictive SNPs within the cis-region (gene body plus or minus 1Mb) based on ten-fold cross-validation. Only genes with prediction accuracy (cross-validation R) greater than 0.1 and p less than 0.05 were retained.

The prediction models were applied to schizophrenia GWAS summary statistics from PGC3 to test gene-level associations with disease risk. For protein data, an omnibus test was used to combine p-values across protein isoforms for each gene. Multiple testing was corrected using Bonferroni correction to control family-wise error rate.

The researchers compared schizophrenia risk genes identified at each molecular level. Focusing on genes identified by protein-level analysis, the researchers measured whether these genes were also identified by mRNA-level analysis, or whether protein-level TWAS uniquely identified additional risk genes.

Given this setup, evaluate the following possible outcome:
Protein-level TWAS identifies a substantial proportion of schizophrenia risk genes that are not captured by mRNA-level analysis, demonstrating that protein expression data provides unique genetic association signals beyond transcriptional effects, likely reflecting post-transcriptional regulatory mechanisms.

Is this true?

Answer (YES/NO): YES